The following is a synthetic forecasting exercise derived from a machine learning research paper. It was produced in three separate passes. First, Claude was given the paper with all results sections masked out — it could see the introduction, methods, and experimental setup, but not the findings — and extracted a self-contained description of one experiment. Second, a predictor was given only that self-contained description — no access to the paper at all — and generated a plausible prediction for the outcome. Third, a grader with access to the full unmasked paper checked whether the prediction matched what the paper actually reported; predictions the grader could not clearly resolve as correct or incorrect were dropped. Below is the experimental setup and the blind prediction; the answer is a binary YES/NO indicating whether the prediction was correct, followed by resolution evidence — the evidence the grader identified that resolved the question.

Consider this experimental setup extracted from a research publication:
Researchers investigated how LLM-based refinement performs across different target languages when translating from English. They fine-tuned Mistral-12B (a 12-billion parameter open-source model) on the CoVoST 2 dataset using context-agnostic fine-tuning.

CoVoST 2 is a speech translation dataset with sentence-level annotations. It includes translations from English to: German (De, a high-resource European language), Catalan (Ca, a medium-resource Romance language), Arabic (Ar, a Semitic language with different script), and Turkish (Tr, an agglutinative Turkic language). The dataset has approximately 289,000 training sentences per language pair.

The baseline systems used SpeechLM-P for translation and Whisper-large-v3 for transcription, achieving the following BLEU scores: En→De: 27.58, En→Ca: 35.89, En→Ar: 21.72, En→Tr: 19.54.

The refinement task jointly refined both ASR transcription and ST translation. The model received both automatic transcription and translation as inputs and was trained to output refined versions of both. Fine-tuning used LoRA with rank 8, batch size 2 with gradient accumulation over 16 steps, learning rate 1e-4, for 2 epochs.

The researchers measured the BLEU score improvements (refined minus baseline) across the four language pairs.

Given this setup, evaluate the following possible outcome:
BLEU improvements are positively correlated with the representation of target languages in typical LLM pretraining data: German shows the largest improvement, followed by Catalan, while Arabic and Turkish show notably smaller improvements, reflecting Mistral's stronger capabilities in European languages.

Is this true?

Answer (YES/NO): YES